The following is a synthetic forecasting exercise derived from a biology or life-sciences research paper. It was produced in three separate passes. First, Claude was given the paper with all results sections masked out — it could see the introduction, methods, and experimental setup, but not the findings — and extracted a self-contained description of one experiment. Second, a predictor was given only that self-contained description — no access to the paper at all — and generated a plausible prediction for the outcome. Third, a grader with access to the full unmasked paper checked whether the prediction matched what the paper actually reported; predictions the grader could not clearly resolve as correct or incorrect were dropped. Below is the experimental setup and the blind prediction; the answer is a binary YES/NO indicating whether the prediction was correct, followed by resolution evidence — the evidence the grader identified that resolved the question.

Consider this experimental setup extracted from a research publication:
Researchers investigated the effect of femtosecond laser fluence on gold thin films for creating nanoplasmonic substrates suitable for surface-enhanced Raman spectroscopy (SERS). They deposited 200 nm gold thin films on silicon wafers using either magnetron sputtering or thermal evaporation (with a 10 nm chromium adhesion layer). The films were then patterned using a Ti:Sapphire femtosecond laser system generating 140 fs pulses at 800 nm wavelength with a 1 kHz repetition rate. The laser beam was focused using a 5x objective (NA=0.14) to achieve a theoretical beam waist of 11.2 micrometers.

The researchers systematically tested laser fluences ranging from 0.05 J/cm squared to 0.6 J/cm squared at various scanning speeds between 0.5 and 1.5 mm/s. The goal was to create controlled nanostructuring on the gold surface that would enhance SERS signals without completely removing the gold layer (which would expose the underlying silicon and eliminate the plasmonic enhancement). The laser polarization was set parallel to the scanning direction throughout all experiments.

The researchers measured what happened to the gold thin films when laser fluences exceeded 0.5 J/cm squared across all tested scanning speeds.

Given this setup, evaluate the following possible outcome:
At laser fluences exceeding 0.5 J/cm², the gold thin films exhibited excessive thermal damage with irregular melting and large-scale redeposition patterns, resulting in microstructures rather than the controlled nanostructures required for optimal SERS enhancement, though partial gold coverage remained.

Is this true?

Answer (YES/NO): NO